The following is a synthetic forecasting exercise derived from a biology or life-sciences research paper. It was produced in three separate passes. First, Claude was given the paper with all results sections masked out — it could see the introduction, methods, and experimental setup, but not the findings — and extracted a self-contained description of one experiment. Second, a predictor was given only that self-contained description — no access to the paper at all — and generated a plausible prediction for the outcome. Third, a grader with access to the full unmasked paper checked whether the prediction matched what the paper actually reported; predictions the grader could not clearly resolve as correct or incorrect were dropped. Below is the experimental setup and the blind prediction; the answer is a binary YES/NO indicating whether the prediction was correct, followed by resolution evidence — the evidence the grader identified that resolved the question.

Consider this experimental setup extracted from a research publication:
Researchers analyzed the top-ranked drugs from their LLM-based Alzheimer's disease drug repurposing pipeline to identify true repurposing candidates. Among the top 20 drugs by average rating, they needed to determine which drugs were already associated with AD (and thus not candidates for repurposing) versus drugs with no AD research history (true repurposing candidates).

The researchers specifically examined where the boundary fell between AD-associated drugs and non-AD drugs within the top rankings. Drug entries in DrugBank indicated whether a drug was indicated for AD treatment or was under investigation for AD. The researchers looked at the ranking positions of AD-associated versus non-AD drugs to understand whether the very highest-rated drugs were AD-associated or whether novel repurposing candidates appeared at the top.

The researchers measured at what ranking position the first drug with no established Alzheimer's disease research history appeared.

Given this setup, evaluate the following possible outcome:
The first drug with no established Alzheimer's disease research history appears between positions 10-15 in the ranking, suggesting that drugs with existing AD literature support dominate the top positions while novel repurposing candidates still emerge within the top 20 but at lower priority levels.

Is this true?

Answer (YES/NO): NO